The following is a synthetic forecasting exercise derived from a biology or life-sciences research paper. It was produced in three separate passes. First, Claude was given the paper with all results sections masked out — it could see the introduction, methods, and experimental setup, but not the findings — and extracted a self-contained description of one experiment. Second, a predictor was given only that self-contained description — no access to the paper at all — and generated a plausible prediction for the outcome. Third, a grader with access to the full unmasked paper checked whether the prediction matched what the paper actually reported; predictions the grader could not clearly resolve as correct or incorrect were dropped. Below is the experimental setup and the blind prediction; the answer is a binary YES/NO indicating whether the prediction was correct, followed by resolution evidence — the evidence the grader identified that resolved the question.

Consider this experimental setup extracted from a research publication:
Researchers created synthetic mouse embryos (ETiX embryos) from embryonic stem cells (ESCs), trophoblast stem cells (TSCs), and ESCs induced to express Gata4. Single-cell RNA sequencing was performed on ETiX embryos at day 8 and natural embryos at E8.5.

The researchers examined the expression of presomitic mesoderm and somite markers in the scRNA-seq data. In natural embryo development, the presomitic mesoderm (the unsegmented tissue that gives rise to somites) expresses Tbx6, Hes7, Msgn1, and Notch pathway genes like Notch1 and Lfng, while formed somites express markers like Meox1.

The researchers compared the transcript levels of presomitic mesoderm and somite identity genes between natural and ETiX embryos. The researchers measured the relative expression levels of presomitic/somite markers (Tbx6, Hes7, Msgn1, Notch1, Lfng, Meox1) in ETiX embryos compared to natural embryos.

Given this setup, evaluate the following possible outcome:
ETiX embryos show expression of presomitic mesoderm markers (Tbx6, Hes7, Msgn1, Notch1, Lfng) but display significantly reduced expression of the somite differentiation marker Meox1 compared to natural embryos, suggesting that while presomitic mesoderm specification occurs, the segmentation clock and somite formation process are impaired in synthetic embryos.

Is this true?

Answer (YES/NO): NO